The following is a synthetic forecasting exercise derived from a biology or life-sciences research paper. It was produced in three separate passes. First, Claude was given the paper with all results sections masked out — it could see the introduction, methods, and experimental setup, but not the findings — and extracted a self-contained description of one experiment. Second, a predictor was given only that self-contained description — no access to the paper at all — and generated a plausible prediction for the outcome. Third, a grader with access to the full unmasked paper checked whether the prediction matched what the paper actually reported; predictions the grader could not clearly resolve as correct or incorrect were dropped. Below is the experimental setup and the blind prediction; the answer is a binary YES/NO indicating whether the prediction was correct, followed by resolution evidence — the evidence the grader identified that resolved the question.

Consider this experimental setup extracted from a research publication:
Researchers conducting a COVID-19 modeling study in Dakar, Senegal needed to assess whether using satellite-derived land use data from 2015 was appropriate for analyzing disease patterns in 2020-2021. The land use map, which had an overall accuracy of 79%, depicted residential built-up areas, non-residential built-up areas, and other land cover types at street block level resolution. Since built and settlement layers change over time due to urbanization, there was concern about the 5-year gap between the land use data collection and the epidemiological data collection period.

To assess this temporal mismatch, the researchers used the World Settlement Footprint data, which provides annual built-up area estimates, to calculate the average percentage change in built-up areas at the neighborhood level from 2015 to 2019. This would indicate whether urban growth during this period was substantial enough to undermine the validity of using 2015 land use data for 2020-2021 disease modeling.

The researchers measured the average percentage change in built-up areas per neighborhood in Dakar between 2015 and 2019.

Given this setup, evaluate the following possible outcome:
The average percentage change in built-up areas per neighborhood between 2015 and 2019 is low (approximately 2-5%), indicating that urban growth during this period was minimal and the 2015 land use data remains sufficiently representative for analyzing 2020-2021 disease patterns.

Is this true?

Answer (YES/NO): YES